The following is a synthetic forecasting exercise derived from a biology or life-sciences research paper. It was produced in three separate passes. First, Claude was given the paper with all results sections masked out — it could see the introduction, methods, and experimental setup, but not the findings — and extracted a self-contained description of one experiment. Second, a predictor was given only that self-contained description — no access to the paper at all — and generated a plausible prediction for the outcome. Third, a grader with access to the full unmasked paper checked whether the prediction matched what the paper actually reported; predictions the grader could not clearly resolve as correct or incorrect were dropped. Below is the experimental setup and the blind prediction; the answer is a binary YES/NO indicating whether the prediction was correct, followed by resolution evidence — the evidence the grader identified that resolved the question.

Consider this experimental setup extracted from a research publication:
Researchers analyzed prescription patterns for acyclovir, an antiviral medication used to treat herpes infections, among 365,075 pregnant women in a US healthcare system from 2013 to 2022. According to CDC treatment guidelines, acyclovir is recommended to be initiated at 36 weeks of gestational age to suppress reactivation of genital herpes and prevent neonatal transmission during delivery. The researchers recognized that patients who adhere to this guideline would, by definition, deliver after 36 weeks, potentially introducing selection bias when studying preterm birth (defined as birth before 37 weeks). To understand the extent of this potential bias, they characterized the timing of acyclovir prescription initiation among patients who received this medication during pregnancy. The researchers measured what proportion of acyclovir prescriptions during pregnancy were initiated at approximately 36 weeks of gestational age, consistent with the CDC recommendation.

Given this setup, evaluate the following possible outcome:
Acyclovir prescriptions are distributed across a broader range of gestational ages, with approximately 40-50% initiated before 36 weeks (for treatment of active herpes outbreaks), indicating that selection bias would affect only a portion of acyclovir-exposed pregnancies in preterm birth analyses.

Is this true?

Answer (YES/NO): YES